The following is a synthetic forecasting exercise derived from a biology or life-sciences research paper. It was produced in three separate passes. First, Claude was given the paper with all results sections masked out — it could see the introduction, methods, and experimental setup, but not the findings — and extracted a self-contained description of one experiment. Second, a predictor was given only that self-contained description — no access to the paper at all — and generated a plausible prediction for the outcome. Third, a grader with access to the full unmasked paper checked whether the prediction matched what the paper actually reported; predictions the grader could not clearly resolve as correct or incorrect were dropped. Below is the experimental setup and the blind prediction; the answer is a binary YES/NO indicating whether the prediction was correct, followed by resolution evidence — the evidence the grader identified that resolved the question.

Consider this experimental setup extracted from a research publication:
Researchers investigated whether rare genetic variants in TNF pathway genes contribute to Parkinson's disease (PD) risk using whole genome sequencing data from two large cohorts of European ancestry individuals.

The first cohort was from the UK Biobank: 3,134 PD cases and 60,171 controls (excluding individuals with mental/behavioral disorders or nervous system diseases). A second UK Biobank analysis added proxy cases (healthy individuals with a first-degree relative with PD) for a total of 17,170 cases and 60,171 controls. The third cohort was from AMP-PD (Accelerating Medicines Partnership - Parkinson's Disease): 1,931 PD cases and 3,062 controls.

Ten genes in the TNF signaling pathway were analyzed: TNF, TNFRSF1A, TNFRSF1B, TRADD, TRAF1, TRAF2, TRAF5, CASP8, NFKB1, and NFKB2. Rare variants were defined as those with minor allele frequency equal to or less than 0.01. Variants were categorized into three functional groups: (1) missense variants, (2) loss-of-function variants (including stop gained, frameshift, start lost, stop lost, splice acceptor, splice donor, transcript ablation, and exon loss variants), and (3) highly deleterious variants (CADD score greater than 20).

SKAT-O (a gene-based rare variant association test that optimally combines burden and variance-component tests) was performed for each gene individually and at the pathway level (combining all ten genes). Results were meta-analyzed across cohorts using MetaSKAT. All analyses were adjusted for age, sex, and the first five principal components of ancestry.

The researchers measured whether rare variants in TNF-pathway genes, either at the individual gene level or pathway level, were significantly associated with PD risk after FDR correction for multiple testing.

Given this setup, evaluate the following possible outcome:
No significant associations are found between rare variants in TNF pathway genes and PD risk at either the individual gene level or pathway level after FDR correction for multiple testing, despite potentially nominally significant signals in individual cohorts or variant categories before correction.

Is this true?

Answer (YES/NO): YES